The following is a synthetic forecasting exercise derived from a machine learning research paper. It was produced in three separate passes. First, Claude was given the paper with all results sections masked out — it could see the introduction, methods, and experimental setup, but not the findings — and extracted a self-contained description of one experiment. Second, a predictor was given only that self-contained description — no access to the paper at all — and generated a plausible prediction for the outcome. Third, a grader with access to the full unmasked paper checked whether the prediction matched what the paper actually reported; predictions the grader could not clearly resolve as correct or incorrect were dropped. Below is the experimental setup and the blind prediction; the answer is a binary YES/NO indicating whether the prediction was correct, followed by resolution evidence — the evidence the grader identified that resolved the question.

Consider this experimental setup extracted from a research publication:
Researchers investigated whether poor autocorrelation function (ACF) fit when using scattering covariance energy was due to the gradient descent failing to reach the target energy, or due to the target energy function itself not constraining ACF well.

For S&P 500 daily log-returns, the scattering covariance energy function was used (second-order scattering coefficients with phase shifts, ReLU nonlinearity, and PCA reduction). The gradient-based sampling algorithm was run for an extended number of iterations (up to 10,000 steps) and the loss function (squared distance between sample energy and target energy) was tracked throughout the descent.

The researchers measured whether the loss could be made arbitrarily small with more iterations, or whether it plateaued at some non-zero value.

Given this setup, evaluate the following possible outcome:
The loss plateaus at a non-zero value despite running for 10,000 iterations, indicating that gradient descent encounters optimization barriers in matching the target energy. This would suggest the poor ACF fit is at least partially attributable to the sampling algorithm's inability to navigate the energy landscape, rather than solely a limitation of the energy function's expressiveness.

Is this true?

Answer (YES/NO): NO